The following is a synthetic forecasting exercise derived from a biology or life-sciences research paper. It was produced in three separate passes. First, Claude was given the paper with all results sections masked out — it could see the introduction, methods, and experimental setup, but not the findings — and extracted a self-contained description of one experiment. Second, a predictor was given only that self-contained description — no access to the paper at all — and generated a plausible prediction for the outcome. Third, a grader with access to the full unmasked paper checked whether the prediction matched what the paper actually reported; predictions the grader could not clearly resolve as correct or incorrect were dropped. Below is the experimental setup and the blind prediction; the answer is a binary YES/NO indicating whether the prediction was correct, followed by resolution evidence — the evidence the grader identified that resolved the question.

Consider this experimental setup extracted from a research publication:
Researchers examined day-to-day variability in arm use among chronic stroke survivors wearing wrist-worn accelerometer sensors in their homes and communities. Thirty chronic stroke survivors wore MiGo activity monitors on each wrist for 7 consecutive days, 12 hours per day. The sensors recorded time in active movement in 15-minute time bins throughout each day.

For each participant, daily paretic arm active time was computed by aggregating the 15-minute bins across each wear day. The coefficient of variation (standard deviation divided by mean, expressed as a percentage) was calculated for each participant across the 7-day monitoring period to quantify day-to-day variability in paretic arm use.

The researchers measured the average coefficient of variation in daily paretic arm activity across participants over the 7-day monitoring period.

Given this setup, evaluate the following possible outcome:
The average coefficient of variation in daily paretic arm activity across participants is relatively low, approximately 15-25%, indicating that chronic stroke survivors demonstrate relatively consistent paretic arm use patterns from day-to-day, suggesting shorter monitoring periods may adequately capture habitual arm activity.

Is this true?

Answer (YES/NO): YES